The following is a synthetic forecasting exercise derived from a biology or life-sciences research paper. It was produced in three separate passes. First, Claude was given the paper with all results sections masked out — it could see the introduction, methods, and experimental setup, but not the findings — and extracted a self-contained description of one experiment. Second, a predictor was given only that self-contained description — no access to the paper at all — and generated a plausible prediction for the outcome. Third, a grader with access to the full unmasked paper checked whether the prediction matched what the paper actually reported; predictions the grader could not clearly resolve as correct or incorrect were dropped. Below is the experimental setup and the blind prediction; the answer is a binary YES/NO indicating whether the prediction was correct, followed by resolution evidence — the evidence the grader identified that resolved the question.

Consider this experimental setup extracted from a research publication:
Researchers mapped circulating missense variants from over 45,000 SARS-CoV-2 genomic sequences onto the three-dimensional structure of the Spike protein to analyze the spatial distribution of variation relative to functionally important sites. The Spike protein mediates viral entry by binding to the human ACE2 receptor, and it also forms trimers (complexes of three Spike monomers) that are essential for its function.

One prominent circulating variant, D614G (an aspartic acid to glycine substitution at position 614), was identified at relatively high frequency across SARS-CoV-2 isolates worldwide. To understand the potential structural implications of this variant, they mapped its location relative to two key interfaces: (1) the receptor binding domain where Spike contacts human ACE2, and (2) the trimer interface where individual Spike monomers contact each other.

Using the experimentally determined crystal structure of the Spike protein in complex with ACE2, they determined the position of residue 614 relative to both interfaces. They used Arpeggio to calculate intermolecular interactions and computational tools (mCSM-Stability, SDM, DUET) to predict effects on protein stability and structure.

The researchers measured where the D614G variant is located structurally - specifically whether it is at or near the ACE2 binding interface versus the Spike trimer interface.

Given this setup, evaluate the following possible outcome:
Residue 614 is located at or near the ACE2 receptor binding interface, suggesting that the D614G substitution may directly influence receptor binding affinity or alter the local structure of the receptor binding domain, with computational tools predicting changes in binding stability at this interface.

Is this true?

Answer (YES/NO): NO